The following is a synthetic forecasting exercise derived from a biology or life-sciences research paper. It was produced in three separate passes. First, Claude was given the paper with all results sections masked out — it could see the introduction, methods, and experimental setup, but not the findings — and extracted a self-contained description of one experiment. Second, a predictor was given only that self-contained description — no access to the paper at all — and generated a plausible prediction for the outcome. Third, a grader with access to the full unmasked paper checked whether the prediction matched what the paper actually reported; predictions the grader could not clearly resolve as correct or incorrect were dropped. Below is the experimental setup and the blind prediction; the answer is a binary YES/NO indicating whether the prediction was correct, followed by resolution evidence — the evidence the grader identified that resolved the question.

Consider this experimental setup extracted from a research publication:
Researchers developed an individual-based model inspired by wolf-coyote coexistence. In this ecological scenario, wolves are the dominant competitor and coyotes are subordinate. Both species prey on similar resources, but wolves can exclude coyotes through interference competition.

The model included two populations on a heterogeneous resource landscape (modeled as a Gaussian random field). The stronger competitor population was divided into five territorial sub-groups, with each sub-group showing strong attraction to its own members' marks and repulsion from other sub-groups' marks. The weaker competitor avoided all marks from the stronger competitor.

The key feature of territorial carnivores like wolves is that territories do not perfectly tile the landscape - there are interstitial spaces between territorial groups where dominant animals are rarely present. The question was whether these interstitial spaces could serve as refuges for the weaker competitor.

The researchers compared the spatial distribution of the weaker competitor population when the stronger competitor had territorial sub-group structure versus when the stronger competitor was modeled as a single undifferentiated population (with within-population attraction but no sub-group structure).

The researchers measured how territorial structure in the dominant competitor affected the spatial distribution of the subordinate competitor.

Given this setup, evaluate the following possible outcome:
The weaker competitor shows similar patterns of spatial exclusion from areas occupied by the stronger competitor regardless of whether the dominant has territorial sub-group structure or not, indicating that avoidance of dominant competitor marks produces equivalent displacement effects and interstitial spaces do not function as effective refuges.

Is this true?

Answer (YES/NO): NO